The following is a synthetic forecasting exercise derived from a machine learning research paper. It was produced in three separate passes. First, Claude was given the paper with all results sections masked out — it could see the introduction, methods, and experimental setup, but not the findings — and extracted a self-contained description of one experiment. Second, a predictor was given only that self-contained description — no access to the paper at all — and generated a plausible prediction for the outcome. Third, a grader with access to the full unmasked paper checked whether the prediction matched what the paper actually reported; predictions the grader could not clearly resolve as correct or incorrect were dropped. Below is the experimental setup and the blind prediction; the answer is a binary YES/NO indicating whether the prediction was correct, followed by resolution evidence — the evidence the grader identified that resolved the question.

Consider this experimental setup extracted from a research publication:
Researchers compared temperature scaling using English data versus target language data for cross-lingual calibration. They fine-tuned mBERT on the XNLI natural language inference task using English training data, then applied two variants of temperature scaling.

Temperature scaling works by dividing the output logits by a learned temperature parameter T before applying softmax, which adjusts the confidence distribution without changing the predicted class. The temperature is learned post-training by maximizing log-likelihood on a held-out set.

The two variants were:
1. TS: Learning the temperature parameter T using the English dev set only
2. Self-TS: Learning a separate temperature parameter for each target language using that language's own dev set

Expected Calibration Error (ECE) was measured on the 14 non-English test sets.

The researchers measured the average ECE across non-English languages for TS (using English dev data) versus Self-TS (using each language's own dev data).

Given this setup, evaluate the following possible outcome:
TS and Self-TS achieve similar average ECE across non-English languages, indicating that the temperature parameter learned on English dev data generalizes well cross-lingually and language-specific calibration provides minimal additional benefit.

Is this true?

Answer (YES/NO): NO